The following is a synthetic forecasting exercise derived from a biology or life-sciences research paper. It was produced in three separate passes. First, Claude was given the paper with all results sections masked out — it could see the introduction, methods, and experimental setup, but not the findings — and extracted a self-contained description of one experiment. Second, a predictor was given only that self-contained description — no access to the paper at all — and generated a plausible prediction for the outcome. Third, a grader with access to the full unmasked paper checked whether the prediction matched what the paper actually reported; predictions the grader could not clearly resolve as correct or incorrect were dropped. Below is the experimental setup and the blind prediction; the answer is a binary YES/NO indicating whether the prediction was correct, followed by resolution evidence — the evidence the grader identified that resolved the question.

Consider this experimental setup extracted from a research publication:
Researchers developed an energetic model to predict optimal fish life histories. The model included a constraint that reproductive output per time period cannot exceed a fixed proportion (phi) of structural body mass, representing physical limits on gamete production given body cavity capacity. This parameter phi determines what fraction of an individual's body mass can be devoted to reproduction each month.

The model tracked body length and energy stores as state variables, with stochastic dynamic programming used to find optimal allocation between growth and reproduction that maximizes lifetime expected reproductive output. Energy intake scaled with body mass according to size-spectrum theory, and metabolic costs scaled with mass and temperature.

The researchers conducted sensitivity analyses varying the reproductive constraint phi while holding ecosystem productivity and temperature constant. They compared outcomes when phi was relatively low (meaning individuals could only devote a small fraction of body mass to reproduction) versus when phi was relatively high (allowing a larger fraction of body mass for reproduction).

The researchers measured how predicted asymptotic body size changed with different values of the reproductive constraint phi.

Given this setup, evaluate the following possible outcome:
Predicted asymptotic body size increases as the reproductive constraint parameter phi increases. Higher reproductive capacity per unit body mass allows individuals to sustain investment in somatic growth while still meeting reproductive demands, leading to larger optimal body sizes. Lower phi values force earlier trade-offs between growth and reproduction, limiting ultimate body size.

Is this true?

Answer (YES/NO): NO